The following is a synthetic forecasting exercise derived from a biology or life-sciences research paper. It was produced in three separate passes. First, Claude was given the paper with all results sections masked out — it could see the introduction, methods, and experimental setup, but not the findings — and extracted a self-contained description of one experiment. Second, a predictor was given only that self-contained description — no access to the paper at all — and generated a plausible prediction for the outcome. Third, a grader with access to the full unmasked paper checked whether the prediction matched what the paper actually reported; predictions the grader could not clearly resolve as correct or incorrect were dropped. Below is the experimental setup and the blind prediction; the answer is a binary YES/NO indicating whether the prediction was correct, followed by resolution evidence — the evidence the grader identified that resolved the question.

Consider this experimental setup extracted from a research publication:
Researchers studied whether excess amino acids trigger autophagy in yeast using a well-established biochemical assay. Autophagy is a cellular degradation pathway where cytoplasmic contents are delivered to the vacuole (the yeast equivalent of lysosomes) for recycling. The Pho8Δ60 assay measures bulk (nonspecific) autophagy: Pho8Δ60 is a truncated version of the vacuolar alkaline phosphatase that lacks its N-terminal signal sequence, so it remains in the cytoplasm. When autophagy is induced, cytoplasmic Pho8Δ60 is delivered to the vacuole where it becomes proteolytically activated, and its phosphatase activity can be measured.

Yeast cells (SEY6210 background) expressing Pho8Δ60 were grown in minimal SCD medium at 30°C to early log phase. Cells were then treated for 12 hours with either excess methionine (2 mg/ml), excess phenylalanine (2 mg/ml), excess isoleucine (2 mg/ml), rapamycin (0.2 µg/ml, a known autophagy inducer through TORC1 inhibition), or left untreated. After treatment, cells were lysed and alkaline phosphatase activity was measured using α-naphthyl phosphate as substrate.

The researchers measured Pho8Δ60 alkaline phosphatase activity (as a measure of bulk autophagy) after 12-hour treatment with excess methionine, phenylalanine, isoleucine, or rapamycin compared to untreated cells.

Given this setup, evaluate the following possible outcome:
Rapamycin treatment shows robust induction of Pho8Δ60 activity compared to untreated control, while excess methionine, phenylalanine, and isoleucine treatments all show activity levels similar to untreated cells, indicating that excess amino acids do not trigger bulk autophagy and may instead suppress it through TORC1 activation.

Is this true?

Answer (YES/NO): NO